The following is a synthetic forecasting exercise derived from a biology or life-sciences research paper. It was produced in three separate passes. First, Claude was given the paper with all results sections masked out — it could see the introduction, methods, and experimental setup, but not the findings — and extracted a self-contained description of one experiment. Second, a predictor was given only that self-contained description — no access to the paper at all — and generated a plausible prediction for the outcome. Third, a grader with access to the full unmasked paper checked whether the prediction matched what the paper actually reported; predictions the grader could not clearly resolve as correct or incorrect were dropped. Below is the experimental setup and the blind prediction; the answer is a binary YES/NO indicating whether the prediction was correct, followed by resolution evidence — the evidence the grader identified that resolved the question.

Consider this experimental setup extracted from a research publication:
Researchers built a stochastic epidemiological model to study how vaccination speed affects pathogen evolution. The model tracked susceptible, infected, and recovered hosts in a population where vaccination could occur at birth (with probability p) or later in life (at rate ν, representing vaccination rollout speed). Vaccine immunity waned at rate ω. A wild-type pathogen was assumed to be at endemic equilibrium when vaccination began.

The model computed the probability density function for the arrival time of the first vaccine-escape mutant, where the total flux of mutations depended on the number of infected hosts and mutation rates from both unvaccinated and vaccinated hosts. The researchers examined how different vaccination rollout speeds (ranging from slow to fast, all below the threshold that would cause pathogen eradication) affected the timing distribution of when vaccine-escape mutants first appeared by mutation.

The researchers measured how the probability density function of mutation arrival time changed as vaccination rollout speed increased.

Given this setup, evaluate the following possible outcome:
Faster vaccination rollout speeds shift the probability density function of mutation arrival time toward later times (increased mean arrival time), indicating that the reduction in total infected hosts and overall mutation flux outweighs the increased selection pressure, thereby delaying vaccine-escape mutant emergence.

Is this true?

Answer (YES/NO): YES